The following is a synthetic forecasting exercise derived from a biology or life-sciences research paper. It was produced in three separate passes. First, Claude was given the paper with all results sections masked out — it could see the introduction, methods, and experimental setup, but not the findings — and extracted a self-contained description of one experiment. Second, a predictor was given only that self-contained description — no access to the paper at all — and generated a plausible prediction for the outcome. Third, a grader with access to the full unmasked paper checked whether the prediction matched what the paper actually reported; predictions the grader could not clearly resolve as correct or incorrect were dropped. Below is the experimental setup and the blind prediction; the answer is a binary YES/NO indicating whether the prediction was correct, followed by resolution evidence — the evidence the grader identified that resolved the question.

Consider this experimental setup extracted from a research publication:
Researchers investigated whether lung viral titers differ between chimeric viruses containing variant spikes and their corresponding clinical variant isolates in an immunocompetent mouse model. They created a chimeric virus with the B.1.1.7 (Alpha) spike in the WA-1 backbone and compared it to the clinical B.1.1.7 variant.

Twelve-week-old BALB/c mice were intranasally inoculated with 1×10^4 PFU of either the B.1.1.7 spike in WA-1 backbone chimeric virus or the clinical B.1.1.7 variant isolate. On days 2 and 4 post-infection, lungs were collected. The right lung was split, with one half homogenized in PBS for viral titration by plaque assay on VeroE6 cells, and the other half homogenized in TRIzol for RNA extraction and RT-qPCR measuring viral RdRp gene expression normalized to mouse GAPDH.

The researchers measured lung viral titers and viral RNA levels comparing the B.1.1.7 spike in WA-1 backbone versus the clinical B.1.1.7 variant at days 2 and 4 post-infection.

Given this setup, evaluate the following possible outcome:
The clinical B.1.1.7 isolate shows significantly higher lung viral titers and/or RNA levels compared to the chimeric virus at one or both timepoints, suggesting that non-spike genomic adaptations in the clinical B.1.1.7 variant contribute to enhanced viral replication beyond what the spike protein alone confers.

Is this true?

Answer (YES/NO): NO